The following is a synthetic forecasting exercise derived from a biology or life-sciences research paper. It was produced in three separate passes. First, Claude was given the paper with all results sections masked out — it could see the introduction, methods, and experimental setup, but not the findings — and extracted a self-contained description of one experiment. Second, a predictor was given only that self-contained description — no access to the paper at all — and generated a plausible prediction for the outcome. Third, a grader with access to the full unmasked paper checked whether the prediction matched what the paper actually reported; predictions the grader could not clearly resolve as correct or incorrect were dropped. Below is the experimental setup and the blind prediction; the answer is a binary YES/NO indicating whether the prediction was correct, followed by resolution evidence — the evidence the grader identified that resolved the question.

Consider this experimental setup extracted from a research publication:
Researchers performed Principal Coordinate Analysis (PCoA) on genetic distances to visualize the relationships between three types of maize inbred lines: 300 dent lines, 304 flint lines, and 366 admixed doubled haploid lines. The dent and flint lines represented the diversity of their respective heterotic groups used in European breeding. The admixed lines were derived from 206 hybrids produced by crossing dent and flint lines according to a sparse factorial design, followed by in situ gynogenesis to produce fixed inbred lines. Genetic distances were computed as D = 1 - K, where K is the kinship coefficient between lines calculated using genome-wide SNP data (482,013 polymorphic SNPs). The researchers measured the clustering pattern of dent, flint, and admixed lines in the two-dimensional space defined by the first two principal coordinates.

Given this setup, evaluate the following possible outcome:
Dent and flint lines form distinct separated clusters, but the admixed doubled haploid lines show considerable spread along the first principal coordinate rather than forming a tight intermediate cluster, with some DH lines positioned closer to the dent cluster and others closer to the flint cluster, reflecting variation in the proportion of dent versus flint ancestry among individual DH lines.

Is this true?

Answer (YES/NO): NO